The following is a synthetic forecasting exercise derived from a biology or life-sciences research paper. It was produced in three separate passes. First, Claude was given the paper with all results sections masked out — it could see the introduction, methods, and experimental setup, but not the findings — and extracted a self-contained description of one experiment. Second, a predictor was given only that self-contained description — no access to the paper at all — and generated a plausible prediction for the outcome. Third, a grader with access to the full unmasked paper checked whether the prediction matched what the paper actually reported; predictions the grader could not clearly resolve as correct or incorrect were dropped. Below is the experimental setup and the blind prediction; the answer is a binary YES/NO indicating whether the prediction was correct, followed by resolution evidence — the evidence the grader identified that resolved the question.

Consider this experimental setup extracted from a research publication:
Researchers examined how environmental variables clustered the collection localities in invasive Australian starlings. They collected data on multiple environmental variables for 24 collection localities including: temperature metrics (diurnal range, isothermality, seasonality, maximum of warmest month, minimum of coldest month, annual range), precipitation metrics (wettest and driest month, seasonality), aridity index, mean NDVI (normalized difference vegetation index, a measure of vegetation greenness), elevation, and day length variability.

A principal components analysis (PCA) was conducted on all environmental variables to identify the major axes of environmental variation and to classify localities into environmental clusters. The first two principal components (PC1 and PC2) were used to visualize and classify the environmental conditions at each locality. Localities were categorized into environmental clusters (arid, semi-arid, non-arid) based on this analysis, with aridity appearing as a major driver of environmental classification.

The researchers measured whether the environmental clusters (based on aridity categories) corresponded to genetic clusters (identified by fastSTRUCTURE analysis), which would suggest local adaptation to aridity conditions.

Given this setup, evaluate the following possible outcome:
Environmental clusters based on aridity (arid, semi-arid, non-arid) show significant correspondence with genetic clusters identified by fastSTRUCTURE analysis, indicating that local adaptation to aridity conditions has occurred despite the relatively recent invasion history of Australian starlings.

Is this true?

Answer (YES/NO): NO